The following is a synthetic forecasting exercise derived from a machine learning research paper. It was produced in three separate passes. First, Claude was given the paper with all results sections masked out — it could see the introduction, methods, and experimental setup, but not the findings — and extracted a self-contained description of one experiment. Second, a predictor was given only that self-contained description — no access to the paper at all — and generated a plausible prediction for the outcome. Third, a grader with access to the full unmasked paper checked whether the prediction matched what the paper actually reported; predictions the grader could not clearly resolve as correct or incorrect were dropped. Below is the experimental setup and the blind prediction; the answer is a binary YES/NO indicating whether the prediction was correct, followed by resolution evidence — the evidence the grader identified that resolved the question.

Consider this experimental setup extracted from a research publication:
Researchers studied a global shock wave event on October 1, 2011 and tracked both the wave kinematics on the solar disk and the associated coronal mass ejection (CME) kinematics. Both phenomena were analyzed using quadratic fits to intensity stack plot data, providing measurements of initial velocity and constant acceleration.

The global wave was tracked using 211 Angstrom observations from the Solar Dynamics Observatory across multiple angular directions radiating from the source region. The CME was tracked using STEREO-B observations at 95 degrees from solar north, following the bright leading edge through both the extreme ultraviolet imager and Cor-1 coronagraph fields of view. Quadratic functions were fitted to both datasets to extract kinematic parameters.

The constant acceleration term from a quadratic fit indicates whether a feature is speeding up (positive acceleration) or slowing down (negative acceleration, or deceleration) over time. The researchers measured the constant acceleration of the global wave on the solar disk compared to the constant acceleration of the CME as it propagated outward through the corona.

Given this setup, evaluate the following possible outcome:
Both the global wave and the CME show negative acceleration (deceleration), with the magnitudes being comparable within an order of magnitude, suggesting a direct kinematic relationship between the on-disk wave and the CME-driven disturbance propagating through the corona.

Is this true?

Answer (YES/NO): NO